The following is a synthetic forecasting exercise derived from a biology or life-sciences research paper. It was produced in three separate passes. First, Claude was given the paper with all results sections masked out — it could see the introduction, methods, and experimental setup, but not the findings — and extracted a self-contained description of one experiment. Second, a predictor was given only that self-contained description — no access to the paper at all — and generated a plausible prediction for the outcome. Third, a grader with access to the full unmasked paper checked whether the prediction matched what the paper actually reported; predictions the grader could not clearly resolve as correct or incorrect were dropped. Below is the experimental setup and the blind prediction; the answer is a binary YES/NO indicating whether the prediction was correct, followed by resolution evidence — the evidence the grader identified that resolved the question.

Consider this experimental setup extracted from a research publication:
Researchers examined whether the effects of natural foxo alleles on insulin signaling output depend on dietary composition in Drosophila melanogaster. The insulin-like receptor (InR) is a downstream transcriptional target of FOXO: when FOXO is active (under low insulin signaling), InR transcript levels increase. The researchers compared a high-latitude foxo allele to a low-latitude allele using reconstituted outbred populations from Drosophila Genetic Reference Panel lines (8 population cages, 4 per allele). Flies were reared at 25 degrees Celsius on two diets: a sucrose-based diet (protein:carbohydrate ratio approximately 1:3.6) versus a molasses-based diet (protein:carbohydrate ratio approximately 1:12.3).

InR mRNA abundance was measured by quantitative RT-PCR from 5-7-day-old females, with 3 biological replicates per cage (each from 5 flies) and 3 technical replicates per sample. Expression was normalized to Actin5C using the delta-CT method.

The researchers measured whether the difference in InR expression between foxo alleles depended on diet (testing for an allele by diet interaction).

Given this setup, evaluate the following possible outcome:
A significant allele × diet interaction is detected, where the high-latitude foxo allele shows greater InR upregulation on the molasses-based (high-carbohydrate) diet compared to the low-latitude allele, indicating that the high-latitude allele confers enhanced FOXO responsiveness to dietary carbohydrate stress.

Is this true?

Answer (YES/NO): NO